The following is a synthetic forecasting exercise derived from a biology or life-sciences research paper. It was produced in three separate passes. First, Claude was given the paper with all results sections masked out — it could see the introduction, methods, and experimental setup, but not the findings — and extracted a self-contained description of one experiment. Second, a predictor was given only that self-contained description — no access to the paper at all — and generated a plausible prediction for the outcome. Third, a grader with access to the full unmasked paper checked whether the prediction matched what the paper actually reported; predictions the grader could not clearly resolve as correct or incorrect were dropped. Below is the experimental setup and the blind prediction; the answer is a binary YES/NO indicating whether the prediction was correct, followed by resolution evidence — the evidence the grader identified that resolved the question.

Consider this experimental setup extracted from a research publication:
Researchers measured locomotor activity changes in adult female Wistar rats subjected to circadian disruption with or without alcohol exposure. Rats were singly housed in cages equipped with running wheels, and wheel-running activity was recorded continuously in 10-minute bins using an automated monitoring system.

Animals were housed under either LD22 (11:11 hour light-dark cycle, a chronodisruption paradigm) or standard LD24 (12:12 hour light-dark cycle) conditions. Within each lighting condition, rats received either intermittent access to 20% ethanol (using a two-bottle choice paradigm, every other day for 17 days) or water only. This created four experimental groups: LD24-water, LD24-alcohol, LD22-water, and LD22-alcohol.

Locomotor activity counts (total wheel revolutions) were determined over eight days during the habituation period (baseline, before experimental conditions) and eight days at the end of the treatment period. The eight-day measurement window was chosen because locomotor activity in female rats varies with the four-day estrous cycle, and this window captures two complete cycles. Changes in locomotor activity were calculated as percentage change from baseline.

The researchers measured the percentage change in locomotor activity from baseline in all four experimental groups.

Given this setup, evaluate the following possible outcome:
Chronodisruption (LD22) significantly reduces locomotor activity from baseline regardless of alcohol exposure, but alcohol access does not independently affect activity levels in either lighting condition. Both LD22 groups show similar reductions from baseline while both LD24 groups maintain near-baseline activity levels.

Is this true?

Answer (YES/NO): YES